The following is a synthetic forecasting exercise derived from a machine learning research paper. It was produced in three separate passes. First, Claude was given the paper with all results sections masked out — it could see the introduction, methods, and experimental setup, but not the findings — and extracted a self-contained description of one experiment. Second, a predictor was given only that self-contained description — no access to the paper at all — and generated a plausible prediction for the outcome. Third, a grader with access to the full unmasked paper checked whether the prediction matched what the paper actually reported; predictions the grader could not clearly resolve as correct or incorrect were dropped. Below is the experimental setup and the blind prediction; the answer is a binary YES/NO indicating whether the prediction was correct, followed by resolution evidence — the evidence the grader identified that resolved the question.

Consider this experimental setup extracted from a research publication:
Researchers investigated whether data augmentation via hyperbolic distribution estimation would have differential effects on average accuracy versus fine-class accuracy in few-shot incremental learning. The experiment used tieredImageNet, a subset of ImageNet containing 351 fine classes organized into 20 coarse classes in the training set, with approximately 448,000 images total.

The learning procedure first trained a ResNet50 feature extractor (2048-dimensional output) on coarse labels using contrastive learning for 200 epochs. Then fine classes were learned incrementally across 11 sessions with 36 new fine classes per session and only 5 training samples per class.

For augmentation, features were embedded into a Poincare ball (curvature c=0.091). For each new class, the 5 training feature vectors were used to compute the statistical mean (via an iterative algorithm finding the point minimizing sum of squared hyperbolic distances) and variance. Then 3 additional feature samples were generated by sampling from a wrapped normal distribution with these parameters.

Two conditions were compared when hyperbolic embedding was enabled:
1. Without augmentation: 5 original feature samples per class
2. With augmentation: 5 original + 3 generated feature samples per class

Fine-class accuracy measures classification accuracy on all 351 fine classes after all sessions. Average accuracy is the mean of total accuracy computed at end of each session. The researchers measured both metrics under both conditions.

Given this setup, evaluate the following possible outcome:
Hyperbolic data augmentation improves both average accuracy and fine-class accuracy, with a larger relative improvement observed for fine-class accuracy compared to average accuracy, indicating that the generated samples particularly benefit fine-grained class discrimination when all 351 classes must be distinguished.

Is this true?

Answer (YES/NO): NO